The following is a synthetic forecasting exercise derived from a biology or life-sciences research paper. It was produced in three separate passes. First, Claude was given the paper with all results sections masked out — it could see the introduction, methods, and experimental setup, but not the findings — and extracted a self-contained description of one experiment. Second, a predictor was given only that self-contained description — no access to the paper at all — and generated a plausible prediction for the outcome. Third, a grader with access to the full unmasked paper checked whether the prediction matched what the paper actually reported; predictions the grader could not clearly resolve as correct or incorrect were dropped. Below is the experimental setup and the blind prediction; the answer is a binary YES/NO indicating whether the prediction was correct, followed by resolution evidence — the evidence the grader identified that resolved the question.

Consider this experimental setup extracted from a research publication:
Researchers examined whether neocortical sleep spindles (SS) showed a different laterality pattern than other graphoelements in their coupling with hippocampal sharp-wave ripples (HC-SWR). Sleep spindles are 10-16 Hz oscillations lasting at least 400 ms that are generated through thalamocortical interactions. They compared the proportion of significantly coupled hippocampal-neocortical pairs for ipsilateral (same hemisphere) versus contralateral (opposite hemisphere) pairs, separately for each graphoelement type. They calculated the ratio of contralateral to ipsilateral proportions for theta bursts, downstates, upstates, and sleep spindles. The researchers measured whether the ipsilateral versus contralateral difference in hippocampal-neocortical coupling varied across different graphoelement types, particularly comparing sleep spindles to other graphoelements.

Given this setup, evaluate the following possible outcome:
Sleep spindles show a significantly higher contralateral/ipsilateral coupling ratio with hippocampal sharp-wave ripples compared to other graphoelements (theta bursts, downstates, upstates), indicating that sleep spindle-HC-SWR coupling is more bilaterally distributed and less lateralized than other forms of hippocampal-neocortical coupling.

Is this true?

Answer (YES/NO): YES